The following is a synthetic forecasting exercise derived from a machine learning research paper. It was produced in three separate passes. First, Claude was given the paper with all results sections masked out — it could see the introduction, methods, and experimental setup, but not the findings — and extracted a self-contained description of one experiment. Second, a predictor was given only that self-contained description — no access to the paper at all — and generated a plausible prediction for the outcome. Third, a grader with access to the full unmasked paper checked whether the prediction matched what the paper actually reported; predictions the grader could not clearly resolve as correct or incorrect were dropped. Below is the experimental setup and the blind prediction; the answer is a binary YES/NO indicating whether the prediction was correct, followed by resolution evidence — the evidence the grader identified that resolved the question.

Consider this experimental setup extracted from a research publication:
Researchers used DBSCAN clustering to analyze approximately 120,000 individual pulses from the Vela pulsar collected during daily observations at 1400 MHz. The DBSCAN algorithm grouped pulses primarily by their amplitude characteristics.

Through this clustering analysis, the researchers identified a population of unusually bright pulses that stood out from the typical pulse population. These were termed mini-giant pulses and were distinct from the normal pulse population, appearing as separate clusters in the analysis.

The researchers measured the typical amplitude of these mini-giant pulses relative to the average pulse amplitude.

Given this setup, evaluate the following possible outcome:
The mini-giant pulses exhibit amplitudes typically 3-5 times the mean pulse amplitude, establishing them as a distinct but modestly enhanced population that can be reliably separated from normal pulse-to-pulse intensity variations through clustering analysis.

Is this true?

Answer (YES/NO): NO